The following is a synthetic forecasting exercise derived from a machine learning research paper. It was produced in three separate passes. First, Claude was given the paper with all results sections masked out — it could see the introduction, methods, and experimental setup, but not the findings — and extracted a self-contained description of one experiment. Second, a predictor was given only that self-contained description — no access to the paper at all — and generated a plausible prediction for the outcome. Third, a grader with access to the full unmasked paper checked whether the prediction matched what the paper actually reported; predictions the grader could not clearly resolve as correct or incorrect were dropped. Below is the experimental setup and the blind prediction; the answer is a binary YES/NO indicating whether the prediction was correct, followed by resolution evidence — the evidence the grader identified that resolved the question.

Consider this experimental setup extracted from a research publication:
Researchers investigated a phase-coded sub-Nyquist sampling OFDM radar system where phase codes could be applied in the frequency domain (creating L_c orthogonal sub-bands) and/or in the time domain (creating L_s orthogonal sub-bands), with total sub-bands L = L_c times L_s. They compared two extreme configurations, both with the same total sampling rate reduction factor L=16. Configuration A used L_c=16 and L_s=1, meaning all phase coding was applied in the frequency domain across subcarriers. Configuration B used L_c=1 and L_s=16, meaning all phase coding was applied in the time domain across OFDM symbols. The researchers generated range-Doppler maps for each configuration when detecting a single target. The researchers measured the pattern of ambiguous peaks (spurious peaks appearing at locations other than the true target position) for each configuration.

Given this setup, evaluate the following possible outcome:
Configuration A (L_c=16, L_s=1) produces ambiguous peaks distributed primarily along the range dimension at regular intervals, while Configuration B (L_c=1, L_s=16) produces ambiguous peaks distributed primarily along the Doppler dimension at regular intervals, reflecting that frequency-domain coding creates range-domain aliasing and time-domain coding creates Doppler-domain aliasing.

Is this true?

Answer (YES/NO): YES